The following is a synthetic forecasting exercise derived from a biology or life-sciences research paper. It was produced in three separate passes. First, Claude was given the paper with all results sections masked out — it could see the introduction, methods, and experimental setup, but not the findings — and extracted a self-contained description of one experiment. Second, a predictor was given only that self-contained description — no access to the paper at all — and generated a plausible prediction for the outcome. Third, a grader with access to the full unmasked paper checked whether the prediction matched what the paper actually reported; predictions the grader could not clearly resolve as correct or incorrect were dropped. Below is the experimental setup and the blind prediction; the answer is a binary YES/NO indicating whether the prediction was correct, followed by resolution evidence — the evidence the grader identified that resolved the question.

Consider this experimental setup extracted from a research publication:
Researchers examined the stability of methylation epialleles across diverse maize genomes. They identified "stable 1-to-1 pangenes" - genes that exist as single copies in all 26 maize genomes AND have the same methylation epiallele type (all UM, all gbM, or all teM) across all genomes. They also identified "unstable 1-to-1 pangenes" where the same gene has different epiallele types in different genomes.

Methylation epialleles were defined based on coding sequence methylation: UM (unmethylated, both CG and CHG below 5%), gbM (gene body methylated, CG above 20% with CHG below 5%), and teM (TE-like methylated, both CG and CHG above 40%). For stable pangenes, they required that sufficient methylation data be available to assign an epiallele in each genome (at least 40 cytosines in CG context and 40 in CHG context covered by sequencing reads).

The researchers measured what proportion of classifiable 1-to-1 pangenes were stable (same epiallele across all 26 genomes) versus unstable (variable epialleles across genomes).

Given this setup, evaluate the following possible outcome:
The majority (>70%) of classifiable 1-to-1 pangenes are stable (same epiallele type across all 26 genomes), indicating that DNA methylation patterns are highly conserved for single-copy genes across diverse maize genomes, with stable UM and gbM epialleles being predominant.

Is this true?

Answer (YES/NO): YES